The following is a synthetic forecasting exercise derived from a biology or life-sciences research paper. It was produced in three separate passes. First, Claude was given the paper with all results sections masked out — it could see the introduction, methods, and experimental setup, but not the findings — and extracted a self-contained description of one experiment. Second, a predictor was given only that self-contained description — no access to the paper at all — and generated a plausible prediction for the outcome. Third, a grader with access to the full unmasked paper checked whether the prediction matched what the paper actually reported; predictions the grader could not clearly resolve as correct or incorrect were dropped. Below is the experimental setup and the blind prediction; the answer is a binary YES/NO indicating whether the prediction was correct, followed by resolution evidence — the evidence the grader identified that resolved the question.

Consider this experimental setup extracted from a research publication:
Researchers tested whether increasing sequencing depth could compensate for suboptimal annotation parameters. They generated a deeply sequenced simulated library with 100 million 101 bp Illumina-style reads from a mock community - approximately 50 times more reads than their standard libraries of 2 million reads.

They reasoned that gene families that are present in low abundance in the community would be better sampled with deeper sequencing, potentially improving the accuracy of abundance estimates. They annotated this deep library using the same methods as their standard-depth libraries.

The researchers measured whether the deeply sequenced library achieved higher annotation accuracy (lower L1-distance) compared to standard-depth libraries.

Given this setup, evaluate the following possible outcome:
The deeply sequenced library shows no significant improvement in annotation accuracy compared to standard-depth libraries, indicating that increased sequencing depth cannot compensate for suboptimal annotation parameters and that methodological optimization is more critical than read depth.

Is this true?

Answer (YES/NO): YES